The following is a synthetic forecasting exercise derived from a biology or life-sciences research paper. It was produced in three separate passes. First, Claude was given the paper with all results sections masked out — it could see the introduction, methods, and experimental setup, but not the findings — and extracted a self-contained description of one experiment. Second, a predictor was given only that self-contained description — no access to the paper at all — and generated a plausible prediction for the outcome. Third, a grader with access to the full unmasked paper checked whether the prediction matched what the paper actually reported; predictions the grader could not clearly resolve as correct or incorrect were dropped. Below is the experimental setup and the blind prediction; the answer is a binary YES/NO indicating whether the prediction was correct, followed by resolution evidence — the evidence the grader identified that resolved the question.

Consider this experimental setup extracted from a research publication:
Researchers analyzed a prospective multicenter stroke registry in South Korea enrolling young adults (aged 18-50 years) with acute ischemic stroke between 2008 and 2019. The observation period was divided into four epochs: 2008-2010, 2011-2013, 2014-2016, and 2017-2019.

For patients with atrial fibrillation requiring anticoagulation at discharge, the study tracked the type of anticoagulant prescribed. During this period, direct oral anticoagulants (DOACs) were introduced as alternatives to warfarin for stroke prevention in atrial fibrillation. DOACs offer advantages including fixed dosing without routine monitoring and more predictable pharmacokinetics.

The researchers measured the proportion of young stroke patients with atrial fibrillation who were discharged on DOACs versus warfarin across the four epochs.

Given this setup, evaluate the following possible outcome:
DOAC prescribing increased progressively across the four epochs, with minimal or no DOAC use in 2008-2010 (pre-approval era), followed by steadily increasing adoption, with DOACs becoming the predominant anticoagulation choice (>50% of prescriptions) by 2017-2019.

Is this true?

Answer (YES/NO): YES